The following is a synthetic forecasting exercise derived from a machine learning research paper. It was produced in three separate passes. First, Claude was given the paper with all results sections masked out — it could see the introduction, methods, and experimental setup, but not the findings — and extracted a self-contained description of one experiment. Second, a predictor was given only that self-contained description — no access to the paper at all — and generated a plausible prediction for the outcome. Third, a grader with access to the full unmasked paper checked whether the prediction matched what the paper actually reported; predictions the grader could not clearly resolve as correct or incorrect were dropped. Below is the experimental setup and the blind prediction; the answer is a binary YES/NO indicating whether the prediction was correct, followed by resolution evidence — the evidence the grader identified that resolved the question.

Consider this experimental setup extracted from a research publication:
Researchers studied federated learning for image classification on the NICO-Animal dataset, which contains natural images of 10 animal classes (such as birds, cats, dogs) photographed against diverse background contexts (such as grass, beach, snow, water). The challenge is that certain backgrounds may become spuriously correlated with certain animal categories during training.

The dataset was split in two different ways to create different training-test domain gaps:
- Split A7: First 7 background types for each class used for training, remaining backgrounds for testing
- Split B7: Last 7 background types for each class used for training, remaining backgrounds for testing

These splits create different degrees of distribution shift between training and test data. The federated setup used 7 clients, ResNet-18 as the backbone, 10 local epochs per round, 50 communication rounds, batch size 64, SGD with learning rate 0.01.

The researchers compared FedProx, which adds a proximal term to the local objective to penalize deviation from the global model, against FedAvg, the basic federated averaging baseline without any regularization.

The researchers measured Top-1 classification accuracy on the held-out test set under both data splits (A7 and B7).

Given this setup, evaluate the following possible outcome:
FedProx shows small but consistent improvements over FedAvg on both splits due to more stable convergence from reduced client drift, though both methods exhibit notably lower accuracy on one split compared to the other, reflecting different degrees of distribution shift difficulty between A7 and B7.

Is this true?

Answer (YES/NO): NO